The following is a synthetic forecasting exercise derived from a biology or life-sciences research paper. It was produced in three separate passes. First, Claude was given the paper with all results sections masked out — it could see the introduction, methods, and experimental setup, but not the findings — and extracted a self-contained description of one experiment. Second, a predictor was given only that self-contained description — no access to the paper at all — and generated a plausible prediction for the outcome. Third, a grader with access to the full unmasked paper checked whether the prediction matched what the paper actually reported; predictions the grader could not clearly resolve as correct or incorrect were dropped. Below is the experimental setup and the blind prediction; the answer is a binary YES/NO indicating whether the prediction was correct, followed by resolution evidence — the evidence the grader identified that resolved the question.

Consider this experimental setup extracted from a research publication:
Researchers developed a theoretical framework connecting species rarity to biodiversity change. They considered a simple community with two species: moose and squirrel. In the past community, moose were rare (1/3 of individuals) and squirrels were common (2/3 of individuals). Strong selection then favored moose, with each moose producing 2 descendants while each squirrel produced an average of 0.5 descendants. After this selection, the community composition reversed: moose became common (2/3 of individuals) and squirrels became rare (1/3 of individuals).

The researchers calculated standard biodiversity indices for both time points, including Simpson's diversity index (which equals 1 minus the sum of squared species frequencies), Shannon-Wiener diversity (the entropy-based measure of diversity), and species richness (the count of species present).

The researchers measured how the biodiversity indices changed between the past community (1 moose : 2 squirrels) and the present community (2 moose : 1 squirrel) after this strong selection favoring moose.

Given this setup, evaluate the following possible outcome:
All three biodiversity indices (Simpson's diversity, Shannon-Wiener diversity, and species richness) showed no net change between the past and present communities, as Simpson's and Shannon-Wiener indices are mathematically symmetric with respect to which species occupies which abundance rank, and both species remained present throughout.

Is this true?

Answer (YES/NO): YES